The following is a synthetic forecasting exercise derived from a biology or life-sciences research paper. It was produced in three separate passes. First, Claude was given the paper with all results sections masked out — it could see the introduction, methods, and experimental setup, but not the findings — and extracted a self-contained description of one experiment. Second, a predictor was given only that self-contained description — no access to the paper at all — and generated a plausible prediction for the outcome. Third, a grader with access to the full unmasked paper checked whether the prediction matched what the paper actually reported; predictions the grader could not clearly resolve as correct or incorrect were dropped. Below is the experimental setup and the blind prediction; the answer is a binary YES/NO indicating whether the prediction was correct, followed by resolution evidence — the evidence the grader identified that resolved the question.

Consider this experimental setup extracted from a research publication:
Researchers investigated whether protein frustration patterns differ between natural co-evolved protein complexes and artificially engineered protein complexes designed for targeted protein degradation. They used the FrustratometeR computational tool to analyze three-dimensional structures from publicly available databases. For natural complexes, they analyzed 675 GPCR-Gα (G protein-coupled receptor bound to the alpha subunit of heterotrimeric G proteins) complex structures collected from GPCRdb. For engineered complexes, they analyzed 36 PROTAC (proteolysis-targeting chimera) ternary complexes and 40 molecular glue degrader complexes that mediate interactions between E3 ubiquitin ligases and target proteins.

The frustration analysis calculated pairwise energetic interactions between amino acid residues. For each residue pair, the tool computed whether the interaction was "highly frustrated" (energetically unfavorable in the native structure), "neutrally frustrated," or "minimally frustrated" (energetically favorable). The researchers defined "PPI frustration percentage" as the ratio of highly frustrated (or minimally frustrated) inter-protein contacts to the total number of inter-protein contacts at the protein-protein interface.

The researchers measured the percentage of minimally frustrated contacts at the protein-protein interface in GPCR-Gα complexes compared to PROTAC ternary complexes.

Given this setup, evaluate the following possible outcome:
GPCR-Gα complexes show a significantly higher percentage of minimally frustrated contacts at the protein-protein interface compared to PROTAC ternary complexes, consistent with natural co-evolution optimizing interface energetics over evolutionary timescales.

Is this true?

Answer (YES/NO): YES